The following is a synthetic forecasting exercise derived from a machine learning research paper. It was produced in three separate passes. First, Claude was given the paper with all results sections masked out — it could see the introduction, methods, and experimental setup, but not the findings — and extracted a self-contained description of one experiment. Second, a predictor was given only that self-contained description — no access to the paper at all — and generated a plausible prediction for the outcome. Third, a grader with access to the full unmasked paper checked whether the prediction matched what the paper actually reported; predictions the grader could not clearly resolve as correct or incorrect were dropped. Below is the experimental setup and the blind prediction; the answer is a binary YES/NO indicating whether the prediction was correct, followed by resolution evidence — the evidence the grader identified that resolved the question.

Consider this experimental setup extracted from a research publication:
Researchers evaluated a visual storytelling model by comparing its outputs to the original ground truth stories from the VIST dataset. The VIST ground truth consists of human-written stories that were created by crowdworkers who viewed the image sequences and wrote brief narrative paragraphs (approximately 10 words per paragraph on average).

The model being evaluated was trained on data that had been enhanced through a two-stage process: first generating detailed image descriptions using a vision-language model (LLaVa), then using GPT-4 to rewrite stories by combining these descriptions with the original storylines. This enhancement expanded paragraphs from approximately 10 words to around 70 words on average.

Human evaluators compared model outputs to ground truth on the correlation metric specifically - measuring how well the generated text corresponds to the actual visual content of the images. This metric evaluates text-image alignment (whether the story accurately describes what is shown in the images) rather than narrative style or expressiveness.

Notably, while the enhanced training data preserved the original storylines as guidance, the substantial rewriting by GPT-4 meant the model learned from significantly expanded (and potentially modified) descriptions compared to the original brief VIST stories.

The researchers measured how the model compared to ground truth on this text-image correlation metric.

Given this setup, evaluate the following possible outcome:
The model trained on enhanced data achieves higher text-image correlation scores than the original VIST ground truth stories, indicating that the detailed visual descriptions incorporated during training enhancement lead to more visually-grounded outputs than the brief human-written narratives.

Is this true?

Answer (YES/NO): NO